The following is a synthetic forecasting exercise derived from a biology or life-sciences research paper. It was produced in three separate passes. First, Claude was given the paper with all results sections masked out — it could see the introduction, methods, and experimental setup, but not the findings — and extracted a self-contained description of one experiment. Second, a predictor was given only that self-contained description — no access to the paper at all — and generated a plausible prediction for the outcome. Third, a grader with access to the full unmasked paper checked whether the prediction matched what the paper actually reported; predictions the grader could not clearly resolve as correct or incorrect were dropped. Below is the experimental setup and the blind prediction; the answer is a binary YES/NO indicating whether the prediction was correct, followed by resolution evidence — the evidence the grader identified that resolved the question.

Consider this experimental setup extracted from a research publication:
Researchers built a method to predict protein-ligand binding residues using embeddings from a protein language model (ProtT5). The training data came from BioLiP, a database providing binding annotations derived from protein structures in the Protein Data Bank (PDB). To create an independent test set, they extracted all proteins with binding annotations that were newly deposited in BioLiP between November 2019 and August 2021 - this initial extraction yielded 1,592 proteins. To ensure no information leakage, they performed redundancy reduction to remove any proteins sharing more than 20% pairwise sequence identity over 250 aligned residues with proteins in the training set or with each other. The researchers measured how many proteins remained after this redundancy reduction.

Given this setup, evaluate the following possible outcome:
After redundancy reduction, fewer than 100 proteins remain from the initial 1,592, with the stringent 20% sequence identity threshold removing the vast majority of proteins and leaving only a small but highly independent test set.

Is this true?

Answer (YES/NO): YES